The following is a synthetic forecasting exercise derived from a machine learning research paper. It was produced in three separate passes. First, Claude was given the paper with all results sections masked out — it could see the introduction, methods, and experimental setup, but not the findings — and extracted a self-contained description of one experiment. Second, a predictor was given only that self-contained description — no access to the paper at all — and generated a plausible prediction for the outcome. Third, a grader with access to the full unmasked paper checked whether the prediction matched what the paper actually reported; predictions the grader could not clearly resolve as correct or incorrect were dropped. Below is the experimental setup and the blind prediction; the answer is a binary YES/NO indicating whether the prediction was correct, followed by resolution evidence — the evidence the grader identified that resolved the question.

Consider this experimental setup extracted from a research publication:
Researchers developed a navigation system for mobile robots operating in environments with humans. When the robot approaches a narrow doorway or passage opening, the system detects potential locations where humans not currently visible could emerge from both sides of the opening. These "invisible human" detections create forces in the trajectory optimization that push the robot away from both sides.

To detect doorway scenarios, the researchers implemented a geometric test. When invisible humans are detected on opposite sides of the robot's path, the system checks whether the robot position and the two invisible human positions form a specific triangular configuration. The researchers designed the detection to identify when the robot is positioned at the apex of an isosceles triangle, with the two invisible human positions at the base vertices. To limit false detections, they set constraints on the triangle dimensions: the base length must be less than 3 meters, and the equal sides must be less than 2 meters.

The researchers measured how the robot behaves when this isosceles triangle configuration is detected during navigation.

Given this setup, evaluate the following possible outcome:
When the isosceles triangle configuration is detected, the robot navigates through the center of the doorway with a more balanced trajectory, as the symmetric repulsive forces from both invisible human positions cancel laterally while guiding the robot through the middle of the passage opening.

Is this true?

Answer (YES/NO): NO